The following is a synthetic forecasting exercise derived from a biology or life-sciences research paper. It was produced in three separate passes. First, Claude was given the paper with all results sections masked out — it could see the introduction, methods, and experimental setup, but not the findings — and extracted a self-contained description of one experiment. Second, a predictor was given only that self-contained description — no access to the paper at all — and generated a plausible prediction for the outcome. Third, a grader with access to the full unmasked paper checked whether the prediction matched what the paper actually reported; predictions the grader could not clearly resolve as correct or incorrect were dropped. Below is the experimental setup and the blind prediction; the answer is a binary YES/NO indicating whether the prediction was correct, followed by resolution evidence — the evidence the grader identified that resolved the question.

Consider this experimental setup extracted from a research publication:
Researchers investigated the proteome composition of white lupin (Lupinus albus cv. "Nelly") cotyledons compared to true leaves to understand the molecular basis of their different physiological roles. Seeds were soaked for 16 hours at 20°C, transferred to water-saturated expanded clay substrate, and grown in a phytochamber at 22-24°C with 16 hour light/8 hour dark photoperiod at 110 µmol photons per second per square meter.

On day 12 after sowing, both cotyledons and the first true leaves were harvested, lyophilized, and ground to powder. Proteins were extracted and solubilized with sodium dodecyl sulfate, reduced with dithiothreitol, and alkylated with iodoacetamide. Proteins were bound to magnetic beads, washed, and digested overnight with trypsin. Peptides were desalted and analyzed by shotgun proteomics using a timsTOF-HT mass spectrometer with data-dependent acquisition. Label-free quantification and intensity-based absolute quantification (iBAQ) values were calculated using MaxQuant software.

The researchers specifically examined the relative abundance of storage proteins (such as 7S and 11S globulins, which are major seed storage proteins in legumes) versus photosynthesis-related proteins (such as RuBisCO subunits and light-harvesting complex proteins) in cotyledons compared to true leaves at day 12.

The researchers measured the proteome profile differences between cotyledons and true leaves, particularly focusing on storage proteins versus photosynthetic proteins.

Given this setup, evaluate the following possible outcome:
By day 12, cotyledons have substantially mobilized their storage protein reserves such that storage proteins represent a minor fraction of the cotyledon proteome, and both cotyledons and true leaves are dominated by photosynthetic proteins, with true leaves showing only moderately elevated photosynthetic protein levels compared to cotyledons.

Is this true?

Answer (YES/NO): NO